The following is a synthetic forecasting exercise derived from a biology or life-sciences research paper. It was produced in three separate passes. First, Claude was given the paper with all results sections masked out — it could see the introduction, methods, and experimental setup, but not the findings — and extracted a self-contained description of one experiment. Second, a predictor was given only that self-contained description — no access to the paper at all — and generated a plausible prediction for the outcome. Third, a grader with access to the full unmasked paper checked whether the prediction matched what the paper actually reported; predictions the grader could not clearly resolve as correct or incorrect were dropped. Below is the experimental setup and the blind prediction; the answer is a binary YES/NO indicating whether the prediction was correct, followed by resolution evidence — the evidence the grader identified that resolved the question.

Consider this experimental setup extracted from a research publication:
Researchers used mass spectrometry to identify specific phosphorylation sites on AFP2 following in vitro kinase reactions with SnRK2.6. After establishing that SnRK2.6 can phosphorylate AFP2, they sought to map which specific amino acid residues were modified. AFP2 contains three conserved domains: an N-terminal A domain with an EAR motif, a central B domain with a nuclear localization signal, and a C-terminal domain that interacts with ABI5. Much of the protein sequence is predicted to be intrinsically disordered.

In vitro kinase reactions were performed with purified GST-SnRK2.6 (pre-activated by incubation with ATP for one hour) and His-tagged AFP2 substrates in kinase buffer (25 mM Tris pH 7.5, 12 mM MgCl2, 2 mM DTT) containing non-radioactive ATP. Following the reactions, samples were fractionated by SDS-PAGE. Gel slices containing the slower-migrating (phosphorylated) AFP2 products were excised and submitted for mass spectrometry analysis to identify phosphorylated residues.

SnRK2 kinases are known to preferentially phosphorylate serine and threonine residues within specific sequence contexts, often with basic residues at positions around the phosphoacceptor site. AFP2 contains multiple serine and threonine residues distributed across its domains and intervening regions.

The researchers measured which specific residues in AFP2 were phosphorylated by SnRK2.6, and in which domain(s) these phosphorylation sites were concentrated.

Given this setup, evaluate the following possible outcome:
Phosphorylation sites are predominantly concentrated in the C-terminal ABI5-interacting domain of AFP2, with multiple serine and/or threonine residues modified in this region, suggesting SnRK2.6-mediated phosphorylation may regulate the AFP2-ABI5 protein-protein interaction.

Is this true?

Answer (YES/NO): NO